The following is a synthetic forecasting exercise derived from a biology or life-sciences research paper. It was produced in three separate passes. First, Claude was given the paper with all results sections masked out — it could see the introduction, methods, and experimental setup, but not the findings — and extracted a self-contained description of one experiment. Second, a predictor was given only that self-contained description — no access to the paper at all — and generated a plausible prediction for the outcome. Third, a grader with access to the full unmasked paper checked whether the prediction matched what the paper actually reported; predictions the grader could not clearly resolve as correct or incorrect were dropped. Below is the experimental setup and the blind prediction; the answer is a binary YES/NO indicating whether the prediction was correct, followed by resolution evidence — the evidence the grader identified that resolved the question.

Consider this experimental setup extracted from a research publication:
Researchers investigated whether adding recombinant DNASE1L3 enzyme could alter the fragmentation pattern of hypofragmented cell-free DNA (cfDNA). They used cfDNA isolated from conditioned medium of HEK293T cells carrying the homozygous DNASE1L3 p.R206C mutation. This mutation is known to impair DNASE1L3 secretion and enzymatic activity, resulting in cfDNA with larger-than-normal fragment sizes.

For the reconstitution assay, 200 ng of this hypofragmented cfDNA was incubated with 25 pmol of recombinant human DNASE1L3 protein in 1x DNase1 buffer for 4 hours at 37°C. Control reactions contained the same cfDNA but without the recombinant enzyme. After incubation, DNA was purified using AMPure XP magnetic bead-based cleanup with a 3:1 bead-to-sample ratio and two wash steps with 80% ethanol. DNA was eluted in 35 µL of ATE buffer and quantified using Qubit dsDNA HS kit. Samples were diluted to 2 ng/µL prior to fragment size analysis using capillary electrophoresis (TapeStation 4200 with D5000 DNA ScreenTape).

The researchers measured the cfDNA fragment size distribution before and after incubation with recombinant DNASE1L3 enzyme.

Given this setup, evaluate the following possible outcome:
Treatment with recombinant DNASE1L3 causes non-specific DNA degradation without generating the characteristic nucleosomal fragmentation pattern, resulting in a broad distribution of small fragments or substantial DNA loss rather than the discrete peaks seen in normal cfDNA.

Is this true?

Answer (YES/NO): NO